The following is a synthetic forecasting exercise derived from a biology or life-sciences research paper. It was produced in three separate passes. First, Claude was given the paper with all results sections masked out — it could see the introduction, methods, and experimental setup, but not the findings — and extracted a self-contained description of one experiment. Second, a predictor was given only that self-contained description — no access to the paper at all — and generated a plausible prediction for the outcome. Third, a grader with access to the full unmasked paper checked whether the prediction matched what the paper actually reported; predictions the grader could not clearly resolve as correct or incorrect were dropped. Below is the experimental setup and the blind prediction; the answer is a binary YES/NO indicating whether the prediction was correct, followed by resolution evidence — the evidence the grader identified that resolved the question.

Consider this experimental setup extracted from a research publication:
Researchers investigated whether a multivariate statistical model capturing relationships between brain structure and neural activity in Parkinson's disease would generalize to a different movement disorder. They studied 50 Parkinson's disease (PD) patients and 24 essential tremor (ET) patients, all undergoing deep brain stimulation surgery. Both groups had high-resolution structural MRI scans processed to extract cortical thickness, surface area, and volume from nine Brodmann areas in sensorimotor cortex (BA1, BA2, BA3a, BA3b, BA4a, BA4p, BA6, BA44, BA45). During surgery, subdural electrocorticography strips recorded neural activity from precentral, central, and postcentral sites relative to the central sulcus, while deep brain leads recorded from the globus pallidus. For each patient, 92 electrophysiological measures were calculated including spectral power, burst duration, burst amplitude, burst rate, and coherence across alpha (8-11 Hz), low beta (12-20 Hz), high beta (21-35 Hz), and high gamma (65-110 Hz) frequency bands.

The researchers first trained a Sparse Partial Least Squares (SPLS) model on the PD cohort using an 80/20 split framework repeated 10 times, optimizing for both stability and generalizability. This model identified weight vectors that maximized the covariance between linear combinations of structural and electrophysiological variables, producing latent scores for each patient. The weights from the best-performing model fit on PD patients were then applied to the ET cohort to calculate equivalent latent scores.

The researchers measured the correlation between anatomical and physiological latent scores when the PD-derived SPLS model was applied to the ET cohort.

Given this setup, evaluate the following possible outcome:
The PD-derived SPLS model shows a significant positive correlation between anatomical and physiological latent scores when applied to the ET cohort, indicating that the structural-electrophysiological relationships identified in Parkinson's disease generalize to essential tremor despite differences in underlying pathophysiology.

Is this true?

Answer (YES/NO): NO